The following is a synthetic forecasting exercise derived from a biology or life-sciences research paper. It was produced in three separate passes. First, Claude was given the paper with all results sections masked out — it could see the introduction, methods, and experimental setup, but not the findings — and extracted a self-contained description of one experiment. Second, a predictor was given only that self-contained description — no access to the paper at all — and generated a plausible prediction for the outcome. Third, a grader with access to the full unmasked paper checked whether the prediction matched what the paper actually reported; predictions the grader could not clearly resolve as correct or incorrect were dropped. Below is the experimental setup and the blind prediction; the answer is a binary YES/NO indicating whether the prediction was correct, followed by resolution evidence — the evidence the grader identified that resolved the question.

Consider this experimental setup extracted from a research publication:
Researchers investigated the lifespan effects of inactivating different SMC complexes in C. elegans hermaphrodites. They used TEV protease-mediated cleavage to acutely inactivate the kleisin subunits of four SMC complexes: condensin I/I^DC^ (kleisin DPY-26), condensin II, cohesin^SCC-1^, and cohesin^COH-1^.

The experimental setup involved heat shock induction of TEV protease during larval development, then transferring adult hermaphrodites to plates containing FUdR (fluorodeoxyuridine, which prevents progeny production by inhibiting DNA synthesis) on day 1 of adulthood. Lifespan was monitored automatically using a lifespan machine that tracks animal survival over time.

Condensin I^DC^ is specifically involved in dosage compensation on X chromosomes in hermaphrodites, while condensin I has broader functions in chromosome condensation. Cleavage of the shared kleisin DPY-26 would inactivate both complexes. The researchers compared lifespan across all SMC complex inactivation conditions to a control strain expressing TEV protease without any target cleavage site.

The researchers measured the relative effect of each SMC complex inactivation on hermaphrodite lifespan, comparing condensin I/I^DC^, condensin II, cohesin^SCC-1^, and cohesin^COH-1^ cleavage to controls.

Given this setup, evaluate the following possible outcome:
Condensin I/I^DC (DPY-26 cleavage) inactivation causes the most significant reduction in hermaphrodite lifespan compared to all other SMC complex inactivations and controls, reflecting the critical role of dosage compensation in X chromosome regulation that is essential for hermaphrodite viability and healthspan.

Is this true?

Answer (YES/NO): YES